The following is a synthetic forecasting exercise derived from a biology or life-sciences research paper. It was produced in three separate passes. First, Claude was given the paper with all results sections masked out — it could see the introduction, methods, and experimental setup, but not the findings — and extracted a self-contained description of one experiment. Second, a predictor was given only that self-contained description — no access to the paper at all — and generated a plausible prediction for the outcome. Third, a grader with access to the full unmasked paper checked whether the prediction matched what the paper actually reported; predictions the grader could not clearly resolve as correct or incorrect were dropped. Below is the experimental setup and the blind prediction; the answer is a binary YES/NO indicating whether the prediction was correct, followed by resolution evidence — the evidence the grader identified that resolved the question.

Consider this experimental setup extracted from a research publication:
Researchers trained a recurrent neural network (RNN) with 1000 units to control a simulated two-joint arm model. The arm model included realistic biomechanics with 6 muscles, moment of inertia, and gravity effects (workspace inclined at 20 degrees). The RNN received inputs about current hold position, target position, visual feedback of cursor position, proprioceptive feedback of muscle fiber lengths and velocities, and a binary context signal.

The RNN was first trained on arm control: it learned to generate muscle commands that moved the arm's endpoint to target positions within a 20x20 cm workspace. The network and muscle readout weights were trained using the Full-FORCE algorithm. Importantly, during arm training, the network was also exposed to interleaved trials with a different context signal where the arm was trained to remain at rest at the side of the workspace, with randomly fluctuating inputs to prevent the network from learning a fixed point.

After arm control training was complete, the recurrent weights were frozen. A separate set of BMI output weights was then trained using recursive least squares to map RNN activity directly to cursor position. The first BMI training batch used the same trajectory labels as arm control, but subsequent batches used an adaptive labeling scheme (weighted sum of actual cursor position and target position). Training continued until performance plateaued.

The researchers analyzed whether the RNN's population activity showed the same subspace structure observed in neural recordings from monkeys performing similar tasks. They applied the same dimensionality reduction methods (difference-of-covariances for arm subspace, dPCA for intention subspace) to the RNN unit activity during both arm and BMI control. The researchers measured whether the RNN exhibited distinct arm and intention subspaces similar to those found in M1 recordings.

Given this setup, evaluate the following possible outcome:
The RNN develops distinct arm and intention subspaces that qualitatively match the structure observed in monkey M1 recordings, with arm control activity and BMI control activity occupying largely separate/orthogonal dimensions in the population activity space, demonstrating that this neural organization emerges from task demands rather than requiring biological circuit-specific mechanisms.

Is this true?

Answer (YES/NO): YES